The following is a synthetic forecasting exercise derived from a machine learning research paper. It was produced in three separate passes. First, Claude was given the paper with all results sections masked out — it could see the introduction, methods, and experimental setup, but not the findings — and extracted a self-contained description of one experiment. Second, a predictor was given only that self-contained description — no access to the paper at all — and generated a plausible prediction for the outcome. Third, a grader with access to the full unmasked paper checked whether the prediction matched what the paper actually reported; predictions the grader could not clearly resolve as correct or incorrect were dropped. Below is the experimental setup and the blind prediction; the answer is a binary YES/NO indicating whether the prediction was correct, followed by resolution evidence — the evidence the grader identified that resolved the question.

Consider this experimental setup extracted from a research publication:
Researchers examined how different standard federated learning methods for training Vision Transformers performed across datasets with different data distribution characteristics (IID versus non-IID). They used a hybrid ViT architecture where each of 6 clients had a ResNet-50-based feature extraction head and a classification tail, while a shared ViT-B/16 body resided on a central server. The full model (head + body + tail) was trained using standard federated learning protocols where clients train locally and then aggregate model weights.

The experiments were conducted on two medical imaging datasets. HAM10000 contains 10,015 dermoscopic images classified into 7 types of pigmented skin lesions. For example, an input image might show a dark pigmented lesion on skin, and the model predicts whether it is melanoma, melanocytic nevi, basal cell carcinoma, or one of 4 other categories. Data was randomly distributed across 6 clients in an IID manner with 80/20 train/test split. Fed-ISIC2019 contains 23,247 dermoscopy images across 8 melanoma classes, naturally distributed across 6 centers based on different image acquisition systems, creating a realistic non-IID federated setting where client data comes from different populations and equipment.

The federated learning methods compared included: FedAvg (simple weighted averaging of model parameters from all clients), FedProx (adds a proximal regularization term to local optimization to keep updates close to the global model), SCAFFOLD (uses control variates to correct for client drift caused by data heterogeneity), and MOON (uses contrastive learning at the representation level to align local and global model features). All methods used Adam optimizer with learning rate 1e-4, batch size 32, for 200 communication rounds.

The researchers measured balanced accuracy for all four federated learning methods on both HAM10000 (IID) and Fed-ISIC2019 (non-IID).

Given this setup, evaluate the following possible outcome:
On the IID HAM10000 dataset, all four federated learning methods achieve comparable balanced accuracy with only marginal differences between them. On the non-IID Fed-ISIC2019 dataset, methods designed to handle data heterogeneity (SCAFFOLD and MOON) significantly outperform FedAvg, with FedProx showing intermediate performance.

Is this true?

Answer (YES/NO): NO